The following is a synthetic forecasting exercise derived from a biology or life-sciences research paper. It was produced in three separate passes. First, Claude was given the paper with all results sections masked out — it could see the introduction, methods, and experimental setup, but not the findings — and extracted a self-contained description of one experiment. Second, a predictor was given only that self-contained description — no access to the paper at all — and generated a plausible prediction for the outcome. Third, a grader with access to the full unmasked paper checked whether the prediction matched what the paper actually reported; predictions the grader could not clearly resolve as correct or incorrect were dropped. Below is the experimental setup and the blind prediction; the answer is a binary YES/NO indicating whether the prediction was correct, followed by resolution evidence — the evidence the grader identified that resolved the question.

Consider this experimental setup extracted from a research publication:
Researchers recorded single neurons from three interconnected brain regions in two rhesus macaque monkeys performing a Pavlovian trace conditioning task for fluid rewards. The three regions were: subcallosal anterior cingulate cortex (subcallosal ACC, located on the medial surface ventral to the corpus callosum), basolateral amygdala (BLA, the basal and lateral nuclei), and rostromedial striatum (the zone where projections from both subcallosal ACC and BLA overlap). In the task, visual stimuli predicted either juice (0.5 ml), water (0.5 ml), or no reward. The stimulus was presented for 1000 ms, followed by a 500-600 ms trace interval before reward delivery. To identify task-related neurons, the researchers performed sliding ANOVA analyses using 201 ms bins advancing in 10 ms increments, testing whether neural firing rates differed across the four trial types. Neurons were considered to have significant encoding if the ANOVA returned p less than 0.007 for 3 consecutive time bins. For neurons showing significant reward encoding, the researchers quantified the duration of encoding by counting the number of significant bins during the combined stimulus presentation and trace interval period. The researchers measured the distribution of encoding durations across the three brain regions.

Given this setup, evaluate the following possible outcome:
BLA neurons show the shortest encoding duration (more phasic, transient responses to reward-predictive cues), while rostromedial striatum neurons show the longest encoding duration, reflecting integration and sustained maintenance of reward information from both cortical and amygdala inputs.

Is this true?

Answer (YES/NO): NO